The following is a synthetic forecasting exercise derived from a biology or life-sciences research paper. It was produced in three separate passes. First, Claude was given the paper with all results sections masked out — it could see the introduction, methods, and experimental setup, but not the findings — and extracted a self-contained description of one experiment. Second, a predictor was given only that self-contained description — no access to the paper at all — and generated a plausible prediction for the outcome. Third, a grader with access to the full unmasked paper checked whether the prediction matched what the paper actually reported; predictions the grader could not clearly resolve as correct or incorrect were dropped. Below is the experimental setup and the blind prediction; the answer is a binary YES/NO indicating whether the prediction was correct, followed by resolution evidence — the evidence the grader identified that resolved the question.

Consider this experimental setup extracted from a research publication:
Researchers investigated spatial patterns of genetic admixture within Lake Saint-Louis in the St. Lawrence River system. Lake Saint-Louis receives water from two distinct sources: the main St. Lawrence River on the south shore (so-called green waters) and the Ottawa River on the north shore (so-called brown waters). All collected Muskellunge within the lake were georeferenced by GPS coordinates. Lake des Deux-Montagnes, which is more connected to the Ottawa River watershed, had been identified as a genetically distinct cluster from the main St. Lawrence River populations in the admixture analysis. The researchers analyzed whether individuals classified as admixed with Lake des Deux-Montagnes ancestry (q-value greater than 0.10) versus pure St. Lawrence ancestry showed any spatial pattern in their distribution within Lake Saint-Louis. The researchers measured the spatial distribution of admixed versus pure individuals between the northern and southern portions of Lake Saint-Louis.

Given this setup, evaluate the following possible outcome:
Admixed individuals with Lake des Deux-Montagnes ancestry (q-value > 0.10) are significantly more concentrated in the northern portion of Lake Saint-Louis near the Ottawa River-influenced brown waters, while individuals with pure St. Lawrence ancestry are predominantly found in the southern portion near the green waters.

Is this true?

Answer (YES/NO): YES